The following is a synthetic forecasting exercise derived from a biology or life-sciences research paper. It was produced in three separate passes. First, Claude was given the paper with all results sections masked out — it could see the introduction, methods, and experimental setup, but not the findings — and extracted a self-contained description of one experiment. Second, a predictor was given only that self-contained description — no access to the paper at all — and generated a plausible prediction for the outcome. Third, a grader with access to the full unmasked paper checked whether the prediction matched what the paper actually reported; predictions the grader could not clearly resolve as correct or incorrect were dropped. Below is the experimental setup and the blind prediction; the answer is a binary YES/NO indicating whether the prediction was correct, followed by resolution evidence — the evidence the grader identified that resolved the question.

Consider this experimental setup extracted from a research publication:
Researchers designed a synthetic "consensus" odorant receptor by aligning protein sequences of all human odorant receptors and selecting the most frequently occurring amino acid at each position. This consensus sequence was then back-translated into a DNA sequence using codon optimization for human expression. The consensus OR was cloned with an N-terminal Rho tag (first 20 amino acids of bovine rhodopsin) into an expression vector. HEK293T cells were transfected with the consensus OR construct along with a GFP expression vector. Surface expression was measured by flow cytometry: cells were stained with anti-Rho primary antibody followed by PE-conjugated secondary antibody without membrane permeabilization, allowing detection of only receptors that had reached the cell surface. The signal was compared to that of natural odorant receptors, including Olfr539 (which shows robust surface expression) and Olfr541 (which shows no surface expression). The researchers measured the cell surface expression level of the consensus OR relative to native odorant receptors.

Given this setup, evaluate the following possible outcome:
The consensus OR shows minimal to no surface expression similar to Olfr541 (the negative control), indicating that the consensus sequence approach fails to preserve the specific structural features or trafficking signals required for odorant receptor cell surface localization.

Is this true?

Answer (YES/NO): NO